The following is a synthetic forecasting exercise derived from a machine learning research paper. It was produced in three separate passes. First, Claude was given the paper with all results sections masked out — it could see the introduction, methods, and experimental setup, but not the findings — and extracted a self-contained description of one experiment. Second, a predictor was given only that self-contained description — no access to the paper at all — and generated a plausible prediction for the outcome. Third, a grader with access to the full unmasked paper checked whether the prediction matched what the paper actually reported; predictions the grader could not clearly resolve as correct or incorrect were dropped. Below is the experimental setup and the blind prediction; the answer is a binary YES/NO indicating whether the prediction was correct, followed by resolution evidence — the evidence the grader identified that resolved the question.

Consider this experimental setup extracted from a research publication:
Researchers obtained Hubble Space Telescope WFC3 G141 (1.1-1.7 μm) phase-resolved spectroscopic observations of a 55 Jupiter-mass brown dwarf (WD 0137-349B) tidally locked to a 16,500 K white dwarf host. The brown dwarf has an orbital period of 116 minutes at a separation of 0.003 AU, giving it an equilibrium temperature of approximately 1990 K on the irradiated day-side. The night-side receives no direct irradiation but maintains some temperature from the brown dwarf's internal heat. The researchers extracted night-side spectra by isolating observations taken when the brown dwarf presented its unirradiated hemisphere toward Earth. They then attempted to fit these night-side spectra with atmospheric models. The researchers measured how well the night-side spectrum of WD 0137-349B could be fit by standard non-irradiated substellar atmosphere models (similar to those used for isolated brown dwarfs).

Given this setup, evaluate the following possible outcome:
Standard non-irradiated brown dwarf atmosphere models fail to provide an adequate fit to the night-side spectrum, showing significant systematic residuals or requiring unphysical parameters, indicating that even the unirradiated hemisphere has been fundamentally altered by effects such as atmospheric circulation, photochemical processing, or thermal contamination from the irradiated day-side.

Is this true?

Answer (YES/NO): NO